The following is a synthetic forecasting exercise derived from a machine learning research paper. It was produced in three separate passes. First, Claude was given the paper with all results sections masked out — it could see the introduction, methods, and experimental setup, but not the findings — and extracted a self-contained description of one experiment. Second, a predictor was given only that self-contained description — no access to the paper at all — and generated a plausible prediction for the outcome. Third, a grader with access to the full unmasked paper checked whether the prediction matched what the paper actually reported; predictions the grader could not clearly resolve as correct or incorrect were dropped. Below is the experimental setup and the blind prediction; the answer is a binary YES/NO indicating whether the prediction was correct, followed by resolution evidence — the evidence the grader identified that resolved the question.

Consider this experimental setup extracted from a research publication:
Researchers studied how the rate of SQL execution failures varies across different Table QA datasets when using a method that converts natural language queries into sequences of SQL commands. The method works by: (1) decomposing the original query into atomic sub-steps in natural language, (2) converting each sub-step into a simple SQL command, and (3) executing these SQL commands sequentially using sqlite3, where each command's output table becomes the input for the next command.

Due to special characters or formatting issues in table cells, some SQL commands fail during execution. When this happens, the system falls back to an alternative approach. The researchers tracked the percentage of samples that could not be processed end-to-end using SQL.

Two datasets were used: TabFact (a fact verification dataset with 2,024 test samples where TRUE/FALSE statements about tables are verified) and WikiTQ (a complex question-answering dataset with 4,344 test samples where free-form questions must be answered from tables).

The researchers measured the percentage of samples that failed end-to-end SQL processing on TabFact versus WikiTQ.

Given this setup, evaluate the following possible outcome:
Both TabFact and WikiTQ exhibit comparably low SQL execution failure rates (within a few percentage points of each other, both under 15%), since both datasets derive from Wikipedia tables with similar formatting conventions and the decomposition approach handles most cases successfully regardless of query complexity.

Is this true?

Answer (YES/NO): NO